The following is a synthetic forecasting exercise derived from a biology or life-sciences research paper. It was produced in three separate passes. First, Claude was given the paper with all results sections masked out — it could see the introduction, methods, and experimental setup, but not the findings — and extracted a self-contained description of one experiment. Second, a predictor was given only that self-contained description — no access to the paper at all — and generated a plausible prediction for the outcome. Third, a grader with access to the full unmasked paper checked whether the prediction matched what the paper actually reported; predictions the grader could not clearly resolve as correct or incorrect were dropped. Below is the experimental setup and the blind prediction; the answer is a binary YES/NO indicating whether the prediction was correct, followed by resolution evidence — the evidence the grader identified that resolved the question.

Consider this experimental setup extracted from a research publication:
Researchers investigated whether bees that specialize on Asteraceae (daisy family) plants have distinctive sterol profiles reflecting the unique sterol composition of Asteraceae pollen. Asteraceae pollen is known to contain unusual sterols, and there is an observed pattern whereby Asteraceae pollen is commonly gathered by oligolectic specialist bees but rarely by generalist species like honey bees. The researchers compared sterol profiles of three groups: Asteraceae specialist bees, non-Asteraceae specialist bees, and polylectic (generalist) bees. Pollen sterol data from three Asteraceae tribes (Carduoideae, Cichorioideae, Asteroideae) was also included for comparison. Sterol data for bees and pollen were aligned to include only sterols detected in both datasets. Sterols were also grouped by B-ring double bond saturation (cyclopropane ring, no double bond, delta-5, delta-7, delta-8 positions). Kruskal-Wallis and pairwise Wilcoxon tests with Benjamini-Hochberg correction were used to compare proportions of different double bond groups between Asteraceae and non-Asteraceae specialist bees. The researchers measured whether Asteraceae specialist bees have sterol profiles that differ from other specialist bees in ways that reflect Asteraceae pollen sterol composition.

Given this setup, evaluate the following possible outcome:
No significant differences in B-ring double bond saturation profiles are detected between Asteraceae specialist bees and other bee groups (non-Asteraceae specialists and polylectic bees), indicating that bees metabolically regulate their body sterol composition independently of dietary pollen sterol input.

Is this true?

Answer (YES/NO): NO